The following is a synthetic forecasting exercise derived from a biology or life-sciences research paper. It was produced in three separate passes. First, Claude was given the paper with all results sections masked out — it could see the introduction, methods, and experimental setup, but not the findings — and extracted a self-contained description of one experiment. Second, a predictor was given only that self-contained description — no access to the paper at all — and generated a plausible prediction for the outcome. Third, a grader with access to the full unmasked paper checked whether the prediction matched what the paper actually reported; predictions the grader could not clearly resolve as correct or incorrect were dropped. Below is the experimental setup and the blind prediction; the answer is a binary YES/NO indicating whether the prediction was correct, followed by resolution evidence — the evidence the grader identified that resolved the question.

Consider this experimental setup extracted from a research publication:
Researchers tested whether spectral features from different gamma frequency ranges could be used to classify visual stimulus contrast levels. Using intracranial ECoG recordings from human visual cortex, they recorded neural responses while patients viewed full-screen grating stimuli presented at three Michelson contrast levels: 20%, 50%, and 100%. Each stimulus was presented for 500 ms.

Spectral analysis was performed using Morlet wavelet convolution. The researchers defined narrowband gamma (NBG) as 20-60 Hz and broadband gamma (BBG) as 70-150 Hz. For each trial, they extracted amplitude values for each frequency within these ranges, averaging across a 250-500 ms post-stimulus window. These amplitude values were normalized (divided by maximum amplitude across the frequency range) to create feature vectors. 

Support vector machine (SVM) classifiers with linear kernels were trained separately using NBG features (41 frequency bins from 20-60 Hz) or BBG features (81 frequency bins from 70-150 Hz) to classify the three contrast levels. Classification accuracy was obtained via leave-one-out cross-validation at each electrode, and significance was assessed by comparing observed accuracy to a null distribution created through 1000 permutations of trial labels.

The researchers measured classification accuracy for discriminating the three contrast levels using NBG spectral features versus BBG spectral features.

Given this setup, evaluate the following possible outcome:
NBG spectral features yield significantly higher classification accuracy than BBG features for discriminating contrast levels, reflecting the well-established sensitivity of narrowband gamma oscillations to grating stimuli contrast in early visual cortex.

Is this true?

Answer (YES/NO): YES